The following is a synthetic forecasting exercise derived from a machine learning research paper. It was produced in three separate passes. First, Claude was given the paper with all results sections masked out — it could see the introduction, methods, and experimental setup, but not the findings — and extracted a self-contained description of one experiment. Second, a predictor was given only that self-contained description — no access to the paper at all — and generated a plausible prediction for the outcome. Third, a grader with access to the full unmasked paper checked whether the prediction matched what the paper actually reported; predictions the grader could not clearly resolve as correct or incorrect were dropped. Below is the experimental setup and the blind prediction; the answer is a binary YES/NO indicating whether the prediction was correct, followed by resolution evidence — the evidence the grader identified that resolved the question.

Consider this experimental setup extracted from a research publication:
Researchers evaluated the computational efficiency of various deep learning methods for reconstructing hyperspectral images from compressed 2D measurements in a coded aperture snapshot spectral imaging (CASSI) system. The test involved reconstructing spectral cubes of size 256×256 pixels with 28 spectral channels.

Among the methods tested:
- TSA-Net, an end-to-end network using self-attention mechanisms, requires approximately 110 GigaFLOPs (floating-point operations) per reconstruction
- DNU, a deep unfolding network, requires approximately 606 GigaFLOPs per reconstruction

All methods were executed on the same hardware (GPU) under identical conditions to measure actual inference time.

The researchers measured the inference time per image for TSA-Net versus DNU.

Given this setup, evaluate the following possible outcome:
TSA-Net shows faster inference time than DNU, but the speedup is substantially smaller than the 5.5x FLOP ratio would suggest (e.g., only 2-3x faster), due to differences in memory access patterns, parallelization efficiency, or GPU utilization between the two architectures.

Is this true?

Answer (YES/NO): NO